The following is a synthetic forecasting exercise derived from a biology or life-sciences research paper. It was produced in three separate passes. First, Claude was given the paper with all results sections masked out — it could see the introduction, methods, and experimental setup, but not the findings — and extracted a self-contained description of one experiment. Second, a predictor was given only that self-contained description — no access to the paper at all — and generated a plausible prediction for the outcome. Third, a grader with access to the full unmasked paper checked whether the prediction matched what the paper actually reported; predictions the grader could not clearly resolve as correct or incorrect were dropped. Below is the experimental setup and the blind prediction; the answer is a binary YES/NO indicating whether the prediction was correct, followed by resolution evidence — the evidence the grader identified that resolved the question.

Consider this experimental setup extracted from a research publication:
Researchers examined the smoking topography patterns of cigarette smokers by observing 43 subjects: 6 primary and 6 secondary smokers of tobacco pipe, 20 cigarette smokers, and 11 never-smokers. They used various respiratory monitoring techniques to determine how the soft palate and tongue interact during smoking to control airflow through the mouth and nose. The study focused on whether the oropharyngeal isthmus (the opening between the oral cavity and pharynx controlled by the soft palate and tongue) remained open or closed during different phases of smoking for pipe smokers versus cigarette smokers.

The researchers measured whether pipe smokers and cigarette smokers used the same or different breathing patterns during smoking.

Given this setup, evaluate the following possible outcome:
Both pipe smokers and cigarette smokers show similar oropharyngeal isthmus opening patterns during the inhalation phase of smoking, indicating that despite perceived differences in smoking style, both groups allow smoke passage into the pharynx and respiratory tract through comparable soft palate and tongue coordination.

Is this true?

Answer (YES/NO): NO